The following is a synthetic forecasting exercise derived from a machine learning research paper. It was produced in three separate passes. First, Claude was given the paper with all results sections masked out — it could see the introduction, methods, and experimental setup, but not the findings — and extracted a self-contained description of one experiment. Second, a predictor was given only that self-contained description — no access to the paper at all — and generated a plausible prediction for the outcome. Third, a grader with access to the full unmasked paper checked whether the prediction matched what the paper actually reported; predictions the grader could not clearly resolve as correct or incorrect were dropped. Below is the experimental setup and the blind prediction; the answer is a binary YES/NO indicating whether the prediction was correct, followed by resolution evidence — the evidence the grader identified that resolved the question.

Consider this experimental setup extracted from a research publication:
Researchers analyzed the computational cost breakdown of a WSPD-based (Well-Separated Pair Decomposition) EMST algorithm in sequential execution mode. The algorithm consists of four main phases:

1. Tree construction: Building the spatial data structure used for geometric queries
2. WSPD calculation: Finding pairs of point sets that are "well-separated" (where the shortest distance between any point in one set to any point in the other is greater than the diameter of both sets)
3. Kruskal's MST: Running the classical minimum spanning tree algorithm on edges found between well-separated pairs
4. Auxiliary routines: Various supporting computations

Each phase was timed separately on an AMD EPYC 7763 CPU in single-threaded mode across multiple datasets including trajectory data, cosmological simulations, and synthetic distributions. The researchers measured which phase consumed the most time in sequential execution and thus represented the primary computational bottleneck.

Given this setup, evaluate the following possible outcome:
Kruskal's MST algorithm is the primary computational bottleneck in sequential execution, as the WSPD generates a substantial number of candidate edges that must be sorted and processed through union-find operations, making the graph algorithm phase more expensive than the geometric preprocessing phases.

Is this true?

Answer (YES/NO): NO